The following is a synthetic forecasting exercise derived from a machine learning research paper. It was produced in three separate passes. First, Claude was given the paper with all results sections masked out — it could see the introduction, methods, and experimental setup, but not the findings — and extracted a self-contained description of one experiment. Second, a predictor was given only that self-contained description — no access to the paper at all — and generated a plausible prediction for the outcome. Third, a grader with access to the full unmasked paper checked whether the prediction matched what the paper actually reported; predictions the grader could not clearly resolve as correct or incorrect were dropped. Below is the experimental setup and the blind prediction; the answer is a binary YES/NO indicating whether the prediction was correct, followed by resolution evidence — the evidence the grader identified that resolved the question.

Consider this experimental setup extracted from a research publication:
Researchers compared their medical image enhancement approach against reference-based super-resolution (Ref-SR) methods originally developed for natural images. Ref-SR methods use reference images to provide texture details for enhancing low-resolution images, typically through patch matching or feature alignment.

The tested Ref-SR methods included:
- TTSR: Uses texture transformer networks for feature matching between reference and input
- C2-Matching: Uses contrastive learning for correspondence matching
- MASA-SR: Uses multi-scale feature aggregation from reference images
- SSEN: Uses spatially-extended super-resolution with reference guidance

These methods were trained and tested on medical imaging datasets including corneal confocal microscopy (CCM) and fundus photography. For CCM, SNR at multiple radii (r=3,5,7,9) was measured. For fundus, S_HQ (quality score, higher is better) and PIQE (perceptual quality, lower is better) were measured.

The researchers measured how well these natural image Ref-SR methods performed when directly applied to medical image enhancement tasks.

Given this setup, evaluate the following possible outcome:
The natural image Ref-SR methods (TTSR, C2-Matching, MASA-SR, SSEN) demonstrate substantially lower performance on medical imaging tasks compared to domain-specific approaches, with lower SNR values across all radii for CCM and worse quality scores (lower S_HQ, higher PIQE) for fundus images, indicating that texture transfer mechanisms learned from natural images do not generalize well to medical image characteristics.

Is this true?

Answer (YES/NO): NO